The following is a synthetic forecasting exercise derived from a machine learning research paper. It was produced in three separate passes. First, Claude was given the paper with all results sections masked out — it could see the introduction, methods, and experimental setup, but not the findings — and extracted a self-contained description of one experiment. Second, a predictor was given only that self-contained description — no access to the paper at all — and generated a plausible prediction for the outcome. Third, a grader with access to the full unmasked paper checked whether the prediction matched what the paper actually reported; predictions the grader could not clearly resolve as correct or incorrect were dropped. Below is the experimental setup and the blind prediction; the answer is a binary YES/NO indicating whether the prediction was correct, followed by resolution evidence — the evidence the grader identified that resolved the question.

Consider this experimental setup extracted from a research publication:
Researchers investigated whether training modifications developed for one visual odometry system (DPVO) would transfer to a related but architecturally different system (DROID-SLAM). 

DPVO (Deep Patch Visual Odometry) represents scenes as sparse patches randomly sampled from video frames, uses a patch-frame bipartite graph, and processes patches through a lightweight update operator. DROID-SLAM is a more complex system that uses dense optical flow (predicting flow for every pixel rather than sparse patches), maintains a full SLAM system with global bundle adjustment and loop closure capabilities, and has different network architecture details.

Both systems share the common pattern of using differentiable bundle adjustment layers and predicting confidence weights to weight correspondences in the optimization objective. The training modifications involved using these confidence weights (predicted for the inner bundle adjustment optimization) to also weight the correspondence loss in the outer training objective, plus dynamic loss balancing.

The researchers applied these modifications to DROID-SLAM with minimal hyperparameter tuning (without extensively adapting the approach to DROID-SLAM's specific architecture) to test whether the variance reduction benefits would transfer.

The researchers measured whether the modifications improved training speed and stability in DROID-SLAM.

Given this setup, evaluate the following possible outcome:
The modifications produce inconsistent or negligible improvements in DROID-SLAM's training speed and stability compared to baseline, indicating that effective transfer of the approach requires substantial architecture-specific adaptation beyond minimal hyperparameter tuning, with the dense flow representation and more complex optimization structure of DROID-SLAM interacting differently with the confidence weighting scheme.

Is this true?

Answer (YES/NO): NO